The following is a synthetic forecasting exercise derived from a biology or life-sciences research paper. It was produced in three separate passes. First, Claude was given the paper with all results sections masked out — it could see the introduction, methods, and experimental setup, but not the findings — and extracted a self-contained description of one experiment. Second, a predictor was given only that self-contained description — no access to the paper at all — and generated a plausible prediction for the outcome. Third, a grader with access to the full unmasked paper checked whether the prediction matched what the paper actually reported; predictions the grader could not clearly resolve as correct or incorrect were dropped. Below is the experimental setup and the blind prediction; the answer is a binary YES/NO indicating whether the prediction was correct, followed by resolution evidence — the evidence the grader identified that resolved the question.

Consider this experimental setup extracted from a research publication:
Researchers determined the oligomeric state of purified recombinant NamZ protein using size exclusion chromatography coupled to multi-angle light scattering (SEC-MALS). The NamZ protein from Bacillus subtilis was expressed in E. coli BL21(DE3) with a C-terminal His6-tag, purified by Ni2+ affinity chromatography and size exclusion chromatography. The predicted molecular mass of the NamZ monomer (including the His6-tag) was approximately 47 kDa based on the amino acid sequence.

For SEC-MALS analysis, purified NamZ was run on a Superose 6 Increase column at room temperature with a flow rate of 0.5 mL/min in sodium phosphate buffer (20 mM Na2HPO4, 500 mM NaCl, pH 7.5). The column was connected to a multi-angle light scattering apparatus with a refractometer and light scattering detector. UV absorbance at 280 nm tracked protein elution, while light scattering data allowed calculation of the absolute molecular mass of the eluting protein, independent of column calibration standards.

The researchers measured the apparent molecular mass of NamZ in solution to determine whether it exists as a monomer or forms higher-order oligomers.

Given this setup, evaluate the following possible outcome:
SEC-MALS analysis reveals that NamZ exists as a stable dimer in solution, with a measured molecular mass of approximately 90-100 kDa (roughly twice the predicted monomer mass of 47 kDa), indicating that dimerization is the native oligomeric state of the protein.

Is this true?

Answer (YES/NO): YES